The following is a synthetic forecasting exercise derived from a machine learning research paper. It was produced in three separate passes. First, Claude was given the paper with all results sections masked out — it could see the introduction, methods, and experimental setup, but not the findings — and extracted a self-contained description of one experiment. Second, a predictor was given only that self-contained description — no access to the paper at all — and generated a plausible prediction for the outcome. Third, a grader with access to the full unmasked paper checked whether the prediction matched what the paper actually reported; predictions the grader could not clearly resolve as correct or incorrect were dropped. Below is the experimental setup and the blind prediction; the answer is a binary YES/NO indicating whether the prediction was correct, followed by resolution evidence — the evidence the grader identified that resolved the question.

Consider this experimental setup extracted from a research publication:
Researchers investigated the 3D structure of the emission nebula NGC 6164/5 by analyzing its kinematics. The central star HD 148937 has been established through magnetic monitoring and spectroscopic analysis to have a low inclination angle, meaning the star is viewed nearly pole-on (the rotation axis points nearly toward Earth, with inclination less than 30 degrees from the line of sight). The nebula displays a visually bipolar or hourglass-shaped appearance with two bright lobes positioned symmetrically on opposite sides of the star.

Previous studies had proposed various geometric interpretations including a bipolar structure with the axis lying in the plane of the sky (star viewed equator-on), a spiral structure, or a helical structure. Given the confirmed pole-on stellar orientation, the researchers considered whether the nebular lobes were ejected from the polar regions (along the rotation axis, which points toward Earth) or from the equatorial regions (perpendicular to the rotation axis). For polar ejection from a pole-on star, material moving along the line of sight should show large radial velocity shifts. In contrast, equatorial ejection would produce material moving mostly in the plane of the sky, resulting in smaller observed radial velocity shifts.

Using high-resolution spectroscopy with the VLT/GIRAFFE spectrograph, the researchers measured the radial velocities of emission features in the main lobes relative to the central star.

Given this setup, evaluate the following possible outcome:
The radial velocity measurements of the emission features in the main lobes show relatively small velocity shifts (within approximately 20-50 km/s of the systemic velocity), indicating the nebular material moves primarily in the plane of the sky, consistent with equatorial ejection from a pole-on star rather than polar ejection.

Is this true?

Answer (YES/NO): YES